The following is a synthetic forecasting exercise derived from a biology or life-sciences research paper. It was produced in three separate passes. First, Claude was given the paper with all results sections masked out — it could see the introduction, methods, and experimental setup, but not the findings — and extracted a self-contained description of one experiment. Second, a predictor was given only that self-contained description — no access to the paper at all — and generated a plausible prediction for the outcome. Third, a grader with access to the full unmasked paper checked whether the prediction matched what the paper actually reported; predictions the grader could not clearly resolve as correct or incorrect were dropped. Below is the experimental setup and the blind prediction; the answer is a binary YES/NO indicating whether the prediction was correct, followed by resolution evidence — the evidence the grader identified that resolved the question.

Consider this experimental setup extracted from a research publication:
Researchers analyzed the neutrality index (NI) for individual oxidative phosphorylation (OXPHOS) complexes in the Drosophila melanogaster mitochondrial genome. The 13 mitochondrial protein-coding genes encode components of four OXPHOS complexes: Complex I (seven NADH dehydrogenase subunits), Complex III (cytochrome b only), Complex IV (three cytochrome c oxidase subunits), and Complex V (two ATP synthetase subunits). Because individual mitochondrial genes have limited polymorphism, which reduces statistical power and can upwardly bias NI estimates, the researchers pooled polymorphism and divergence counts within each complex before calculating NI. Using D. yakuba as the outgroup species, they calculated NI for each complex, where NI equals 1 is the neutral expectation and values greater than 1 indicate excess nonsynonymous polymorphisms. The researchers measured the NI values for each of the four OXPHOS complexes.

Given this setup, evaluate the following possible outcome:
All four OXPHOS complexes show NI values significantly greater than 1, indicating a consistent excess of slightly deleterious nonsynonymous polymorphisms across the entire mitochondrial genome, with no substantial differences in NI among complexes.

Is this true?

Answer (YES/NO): NO